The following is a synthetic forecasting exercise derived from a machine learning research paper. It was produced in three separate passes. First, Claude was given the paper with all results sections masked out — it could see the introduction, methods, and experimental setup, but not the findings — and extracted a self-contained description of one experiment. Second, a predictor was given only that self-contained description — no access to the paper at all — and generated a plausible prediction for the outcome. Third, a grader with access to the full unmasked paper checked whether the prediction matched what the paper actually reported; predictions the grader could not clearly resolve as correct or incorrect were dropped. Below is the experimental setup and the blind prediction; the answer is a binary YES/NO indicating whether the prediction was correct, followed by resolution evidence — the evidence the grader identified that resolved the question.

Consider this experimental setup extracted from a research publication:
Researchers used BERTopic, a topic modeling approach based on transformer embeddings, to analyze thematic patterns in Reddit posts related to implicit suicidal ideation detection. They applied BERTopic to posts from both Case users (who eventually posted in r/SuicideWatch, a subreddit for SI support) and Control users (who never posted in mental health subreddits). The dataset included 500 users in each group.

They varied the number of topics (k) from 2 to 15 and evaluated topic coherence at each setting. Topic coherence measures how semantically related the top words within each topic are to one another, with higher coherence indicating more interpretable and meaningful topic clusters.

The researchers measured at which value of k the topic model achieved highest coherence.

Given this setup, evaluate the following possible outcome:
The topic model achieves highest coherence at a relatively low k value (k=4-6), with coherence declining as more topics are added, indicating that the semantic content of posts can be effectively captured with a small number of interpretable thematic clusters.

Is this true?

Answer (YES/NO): NO